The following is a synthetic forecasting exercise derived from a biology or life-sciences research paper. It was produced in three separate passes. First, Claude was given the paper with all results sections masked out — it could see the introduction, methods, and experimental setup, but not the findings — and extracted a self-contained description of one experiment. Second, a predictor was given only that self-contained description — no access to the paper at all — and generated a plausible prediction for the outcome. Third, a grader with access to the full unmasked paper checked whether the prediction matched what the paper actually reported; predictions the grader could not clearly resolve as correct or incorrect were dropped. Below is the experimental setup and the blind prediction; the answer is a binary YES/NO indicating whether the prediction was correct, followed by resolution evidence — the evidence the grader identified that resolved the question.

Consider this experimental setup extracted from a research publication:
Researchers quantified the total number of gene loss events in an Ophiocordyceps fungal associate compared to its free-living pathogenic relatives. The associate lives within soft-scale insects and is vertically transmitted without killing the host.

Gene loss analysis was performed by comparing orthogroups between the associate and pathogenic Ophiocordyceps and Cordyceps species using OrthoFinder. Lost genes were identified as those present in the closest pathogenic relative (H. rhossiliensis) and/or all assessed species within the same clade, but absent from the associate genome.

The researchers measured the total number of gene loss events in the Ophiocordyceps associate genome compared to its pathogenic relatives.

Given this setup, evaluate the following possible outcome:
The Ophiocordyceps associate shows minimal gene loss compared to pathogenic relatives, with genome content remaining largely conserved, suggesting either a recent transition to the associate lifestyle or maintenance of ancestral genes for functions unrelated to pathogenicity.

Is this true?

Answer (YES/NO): NO